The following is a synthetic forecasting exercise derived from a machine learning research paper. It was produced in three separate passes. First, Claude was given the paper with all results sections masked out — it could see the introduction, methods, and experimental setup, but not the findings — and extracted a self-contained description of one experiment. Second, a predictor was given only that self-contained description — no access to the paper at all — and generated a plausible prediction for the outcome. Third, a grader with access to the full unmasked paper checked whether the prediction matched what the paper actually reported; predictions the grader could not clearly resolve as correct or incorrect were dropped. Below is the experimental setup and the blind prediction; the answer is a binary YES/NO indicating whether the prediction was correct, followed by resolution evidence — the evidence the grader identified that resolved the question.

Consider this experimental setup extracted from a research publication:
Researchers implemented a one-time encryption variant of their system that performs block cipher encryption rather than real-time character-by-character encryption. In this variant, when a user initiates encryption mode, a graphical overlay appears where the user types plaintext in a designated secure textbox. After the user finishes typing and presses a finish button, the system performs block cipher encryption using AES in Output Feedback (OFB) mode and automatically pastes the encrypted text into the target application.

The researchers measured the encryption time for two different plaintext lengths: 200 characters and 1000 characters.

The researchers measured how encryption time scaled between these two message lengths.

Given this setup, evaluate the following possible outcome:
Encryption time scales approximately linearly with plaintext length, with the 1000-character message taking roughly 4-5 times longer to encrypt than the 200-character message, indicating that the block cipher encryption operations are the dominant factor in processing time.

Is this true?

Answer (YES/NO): NO